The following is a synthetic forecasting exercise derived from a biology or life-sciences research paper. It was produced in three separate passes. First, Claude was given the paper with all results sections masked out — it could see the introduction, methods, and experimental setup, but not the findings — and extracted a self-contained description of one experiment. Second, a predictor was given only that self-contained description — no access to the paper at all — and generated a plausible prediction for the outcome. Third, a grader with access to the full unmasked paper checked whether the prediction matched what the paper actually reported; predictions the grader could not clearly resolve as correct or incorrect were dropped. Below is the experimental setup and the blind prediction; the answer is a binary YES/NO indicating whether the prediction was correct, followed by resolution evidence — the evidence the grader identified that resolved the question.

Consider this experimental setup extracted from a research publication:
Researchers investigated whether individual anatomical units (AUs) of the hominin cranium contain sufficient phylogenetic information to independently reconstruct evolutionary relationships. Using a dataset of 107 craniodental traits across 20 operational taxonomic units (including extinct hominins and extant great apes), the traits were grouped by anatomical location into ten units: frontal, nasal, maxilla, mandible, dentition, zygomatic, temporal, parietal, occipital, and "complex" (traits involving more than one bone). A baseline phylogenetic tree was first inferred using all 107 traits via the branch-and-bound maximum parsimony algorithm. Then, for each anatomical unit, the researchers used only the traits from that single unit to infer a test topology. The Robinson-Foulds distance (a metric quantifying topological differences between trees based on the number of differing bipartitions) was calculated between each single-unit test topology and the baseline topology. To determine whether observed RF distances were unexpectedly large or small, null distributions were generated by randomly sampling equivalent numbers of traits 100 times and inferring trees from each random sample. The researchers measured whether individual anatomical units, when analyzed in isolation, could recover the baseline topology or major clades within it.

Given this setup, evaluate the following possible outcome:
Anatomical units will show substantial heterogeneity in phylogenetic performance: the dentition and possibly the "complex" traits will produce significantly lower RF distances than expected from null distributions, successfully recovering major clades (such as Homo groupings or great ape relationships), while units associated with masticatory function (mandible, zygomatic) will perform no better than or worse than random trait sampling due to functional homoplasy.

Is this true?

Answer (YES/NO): NO